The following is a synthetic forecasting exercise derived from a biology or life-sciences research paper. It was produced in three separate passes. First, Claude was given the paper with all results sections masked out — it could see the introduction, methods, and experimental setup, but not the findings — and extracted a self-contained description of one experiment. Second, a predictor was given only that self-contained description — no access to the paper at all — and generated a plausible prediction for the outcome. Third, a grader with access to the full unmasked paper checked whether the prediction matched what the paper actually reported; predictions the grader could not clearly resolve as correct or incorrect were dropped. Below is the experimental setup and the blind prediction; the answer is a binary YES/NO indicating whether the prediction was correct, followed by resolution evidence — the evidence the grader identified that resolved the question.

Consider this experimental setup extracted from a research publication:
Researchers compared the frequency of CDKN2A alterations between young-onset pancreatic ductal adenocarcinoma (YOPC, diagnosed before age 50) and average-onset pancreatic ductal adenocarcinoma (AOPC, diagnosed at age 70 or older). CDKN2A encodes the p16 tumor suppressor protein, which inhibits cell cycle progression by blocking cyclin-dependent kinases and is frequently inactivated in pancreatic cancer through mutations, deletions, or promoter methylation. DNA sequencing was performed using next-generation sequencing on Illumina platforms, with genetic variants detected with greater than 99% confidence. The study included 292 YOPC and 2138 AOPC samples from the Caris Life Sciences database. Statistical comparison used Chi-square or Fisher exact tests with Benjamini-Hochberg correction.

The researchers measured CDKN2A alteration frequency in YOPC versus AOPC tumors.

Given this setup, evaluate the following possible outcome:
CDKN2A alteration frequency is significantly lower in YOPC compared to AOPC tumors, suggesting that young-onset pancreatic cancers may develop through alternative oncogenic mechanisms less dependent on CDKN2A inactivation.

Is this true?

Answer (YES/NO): YES